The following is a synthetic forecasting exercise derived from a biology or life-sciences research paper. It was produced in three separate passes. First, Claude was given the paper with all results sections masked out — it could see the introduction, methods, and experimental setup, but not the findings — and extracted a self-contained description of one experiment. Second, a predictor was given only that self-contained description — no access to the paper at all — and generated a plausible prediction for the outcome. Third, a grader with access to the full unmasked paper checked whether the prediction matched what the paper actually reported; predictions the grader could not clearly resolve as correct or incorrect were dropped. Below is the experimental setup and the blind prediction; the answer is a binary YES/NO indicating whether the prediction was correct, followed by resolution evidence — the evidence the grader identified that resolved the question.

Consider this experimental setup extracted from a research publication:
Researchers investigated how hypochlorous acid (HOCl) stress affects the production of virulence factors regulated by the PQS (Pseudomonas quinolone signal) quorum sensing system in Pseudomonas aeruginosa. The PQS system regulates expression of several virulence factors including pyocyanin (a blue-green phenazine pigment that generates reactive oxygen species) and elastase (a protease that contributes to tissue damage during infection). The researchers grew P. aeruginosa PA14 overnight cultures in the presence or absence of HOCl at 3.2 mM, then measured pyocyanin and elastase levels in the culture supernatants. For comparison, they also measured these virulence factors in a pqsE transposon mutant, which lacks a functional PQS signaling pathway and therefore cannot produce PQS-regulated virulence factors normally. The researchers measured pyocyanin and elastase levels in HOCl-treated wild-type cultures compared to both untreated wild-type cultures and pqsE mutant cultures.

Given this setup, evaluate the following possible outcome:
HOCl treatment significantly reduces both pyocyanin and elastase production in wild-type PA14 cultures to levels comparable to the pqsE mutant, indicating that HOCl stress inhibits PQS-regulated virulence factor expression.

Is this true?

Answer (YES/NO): YES